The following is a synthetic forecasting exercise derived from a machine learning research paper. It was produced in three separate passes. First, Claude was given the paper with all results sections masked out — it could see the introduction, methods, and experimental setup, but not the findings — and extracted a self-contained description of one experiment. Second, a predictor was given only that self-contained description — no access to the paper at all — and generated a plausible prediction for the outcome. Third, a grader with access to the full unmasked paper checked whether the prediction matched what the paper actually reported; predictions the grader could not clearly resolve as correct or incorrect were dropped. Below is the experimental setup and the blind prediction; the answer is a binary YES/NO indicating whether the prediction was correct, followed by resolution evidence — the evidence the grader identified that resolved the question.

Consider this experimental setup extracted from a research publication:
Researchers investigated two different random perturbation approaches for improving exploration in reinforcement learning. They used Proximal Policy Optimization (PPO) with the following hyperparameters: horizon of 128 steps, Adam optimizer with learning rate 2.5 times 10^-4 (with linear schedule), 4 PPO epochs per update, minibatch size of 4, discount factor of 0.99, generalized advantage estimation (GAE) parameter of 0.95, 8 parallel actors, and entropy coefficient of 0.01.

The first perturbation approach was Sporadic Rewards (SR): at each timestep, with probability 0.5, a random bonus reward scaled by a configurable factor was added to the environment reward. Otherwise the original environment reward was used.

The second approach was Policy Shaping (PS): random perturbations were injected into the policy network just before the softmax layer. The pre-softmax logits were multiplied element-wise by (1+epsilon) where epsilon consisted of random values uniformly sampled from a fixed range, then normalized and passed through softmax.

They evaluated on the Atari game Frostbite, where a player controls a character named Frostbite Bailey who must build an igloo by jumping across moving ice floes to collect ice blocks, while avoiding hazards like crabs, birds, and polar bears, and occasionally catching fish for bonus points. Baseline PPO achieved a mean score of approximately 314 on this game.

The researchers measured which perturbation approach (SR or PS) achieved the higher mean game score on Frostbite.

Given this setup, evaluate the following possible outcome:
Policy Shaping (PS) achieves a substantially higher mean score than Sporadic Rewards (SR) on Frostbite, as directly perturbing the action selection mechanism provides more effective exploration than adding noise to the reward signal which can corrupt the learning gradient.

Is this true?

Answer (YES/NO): YES